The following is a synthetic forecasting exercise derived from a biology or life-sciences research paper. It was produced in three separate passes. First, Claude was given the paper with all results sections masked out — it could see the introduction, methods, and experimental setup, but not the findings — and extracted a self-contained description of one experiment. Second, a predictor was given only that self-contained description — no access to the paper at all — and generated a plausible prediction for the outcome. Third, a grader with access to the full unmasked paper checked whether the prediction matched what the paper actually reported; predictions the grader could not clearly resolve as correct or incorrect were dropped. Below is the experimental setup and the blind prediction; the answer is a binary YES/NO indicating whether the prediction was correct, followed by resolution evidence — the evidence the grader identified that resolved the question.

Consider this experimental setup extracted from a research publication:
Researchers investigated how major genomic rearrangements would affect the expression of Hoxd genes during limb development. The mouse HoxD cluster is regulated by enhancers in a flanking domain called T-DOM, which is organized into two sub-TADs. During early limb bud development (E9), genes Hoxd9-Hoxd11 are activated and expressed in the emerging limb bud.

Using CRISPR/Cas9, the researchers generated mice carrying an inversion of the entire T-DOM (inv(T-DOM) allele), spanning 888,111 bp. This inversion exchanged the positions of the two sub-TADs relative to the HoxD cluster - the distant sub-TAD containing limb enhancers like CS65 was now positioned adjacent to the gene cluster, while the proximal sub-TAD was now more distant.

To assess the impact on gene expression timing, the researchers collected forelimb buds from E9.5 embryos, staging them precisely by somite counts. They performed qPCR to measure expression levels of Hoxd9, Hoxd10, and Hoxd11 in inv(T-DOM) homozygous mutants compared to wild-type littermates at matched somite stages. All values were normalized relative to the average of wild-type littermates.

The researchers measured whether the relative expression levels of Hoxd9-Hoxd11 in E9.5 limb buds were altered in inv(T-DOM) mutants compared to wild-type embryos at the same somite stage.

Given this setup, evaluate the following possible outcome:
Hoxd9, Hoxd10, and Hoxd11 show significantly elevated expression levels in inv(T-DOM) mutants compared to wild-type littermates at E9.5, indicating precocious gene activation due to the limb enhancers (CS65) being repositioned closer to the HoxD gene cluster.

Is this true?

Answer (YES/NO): NO